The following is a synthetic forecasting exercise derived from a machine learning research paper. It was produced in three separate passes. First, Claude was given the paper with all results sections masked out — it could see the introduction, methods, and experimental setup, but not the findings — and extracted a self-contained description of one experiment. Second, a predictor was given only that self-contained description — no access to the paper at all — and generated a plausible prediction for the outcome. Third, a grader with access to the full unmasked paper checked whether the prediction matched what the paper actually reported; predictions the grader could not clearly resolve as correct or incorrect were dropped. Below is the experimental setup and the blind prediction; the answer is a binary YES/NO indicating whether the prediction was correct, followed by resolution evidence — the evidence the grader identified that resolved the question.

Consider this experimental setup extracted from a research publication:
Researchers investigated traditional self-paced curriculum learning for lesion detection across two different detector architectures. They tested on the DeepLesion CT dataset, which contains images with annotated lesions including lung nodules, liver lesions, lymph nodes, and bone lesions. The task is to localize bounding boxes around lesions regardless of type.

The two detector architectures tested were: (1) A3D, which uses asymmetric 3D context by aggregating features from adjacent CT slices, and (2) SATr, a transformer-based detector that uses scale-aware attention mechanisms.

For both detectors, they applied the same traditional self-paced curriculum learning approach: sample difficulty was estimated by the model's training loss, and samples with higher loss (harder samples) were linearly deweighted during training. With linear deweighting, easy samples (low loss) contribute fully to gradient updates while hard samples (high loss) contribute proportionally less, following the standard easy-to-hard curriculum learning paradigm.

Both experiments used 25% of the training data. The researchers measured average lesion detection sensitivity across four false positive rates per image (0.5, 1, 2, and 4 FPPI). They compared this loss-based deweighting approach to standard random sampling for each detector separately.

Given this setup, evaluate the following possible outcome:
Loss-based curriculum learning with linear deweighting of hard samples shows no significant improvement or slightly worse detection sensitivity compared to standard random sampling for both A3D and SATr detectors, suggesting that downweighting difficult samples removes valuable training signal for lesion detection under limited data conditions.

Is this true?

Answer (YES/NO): YES